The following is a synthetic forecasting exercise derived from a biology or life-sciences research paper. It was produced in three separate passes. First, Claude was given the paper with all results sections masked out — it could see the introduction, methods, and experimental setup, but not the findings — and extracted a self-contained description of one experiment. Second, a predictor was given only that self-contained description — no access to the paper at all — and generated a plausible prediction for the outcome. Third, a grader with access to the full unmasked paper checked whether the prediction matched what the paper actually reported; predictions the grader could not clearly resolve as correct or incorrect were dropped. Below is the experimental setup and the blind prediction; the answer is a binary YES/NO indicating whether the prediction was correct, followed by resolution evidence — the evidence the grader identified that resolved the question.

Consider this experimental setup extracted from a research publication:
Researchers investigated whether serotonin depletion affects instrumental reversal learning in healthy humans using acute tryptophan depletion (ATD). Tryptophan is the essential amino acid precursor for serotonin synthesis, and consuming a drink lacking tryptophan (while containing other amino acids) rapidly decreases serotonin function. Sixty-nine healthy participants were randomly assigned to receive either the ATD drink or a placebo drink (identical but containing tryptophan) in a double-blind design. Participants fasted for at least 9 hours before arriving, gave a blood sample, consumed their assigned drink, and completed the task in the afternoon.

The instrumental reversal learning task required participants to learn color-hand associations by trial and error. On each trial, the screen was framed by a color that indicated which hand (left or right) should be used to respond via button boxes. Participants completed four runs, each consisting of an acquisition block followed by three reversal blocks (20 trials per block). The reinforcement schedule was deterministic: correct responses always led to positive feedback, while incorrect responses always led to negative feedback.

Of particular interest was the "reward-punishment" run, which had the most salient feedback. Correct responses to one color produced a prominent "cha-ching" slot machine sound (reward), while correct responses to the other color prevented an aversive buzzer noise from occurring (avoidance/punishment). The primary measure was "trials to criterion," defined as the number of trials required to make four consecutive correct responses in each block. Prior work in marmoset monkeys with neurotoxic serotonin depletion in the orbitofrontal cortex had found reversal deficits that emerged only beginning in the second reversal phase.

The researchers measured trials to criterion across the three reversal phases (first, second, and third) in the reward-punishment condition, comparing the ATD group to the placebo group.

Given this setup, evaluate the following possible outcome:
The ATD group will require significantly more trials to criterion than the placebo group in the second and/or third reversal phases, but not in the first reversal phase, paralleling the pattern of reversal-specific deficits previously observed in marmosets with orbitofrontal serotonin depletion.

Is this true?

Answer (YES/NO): YES